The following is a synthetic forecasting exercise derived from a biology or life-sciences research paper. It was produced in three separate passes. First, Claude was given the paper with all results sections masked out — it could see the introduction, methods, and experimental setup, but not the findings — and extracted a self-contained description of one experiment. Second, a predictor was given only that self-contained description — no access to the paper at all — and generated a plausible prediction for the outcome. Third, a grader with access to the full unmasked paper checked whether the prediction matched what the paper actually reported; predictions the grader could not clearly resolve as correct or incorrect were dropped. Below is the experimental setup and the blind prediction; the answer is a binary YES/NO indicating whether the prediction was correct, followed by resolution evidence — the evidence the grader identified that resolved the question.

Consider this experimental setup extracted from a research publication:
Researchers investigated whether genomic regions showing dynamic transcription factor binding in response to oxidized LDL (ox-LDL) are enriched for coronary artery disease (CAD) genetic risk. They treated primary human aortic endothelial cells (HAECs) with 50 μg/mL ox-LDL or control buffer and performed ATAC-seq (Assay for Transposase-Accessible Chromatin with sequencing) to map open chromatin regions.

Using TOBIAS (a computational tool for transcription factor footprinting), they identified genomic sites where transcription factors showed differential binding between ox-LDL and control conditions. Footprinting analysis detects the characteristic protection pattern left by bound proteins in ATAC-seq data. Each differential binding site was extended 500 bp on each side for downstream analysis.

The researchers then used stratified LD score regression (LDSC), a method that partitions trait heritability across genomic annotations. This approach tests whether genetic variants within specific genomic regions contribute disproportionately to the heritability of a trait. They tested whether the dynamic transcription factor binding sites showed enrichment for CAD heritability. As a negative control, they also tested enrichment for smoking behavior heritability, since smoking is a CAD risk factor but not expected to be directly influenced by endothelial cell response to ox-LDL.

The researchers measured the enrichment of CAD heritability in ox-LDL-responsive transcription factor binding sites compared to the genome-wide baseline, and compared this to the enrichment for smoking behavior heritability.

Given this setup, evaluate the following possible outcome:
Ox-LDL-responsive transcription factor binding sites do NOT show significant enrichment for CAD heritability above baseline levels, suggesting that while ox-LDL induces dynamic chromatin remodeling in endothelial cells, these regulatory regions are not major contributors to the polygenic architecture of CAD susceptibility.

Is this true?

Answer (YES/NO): NO